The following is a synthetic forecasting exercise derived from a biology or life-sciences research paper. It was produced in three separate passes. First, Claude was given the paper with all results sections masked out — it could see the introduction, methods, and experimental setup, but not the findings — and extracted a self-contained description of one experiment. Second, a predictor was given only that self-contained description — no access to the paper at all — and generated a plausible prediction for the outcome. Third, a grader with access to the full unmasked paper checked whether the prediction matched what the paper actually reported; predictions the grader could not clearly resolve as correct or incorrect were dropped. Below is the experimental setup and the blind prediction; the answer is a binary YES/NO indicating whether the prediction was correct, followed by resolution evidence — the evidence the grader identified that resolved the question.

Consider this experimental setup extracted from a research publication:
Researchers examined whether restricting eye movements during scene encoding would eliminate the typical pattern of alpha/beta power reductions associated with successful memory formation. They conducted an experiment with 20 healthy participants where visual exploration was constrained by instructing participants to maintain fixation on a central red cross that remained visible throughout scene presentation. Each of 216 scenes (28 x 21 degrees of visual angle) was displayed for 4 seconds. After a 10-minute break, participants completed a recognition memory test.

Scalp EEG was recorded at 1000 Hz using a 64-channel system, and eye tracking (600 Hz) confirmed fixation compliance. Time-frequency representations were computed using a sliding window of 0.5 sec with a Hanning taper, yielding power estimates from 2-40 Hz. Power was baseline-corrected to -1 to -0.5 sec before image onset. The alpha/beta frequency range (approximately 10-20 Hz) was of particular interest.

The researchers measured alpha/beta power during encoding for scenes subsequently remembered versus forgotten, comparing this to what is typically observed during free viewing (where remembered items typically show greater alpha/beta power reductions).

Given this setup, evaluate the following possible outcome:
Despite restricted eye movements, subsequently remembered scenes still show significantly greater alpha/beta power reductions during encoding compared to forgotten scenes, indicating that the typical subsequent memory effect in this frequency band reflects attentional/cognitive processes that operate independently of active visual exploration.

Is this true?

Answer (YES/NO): NO